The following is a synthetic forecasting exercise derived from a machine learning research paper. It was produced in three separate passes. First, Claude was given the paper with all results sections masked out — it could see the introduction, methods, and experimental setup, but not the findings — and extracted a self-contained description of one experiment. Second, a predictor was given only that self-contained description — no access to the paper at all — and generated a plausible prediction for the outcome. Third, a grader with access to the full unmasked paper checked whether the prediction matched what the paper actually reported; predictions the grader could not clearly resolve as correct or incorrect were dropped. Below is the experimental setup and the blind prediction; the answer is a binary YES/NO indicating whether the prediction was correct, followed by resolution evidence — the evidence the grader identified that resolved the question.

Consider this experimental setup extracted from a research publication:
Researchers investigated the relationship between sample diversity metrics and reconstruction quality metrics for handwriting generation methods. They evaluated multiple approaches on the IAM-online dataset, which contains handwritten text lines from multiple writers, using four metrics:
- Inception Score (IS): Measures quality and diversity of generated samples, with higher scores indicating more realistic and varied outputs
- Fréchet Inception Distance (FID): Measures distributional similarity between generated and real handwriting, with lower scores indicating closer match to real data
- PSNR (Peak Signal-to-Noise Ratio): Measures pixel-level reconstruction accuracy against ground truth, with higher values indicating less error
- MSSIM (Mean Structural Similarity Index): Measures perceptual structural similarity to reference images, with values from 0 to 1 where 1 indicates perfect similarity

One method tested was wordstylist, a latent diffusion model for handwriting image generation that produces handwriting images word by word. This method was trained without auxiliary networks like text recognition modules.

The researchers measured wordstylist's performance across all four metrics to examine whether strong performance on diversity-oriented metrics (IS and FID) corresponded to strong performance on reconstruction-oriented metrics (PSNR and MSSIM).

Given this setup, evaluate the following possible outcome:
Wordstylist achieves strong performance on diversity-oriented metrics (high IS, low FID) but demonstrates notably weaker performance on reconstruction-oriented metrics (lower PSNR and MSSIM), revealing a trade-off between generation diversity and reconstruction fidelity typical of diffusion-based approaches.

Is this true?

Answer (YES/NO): YES